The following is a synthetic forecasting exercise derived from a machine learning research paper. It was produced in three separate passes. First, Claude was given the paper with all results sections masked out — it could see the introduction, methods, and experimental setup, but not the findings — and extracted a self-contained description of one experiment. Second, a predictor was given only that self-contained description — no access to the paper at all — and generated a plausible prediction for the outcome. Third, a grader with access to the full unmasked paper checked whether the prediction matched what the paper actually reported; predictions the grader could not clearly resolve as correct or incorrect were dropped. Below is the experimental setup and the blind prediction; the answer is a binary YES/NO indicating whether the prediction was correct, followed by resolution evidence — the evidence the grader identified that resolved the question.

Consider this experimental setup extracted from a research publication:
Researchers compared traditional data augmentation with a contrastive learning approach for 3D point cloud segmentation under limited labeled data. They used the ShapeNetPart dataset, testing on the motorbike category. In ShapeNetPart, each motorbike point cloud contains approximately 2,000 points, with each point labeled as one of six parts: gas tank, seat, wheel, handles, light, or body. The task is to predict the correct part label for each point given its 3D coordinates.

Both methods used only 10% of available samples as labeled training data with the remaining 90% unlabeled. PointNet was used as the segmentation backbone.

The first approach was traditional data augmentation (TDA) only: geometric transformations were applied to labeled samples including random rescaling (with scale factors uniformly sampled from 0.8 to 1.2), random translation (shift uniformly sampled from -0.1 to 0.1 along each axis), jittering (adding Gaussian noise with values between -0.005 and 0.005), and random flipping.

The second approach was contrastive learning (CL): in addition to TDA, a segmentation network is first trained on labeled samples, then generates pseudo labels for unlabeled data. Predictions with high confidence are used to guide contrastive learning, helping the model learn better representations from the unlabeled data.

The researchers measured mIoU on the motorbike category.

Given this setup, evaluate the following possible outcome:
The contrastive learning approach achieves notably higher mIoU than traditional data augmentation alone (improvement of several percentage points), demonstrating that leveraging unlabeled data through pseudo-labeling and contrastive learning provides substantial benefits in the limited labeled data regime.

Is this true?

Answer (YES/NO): NO